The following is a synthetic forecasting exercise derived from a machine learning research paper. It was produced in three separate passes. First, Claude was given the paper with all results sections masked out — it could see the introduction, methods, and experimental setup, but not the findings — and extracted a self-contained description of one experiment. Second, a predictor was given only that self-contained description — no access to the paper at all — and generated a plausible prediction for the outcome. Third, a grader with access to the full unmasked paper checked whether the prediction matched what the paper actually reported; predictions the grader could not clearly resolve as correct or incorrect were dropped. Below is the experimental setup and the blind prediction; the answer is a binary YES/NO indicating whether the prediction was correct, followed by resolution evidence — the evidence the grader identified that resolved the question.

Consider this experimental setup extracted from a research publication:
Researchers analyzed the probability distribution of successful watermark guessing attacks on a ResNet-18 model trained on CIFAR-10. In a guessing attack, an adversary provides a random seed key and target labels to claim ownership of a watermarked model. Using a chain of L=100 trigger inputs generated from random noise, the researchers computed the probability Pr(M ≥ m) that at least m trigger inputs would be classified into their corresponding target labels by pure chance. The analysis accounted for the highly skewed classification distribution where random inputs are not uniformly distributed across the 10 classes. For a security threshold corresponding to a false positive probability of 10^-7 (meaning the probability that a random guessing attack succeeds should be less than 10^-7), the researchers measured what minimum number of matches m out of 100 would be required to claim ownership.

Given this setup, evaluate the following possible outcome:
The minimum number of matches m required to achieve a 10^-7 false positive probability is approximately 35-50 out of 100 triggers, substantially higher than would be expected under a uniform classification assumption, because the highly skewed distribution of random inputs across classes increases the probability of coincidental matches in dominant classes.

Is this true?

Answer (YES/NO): NO